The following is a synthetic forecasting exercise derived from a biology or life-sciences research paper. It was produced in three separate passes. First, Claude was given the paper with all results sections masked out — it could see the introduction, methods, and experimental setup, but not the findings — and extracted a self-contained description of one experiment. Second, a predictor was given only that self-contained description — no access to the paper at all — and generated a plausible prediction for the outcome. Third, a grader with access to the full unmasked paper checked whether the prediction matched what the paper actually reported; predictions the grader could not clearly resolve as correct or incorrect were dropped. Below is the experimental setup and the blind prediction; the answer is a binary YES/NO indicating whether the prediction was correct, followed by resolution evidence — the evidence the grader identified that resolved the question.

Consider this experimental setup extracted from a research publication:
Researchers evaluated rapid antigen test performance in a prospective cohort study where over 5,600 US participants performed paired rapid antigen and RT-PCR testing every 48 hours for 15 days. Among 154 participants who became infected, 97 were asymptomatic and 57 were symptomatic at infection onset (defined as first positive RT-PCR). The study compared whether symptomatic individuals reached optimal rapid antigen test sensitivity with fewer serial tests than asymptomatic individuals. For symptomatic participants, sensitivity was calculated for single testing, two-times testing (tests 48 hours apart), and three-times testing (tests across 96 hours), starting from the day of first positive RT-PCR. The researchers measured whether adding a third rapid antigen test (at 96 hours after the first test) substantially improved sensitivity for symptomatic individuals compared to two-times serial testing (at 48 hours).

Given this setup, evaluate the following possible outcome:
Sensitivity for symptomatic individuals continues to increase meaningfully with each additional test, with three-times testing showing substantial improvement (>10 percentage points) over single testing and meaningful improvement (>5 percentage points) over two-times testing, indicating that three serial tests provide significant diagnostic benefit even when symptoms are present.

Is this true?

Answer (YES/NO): NO